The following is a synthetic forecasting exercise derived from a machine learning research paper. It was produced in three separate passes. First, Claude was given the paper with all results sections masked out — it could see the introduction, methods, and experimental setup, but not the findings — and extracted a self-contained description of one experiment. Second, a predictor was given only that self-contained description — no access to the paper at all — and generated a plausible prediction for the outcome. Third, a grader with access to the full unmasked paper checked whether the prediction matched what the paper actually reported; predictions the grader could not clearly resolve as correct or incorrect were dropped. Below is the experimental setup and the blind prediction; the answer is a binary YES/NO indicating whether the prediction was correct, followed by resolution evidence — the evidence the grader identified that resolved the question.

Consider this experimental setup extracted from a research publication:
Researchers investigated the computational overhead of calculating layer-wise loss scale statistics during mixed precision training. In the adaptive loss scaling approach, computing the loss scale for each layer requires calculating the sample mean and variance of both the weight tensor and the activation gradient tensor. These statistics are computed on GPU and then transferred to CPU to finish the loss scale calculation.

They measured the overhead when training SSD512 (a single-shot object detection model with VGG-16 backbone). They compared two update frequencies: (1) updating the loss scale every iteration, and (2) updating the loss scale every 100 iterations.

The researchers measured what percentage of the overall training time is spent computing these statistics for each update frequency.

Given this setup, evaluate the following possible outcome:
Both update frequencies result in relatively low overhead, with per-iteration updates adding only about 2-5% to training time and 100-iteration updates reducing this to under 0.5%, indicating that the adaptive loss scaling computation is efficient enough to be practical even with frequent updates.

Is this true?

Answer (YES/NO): NO